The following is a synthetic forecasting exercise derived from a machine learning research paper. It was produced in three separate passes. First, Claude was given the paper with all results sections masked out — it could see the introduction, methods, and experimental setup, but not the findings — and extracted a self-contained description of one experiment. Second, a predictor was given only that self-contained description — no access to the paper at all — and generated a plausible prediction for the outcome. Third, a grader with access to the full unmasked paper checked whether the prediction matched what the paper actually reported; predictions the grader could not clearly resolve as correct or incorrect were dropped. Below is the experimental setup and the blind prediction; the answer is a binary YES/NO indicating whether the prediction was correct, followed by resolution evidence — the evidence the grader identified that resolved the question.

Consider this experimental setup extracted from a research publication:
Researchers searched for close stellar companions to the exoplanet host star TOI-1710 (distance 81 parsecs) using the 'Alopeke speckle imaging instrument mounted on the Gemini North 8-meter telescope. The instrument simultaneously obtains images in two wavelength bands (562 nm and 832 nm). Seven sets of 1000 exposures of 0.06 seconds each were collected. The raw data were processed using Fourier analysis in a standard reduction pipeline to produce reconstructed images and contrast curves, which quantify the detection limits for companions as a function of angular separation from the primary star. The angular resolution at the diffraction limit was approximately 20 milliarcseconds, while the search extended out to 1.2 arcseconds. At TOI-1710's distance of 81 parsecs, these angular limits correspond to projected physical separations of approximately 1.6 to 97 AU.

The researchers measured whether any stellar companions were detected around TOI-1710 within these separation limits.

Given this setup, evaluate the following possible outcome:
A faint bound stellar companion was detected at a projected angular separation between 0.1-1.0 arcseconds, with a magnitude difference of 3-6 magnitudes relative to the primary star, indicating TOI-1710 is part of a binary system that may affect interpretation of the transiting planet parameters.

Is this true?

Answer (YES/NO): NO